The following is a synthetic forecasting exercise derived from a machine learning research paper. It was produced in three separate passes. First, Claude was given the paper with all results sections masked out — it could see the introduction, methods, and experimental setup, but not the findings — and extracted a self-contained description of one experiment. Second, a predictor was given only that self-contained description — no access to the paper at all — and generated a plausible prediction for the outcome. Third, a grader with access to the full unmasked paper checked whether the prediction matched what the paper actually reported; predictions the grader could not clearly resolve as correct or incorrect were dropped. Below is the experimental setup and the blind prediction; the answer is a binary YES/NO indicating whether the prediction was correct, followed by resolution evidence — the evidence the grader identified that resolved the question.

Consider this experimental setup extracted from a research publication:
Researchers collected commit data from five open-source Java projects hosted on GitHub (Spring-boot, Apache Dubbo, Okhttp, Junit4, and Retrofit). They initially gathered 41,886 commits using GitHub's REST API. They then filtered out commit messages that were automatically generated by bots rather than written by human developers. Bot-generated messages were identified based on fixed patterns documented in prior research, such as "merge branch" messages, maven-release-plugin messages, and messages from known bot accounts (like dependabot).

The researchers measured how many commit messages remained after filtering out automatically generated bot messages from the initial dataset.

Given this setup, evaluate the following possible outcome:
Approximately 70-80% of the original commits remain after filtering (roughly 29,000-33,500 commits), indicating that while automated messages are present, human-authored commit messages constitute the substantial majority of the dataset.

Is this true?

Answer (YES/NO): YES